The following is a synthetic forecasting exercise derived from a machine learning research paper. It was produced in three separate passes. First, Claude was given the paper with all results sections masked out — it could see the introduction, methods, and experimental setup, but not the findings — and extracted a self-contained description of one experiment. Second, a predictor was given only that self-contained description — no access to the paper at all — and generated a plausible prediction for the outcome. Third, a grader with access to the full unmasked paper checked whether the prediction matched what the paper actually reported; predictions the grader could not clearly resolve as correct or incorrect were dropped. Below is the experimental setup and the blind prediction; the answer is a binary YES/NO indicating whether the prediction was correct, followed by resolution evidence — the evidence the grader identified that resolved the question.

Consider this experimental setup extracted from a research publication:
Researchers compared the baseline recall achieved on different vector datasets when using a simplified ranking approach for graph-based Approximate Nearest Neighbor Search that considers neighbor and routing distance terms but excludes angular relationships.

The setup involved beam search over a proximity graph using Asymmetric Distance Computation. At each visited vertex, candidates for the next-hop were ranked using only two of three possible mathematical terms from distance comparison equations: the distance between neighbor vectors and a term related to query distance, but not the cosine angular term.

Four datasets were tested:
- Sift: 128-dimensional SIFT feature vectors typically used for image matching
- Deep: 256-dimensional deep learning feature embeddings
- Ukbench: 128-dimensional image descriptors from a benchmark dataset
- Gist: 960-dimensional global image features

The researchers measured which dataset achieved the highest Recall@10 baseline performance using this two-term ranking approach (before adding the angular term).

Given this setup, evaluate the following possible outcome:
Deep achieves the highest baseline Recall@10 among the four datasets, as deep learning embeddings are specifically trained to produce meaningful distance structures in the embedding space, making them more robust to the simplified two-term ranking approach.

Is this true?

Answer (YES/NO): NO